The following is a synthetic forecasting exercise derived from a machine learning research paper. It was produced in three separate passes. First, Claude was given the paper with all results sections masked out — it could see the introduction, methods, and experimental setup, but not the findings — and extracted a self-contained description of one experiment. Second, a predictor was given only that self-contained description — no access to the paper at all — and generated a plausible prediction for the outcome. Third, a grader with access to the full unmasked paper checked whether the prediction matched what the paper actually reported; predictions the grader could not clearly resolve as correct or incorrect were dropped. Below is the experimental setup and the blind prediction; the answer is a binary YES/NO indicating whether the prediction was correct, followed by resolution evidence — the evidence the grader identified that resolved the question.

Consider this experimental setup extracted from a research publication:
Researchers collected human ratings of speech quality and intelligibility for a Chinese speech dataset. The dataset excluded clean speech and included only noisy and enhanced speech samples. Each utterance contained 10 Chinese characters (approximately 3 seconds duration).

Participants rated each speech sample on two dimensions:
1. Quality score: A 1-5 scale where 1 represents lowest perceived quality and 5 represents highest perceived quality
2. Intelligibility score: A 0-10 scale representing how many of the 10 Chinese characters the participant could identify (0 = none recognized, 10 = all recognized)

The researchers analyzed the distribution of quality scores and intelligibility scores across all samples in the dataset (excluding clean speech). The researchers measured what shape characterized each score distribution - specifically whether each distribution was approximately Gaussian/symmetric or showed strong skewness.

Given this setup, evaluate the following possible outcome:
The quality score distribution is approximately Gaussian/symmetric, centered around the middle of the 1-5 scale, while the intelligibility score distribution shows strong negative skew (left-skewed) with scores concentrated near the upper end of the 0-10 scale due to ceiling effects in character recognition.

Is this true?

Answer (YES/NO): YES